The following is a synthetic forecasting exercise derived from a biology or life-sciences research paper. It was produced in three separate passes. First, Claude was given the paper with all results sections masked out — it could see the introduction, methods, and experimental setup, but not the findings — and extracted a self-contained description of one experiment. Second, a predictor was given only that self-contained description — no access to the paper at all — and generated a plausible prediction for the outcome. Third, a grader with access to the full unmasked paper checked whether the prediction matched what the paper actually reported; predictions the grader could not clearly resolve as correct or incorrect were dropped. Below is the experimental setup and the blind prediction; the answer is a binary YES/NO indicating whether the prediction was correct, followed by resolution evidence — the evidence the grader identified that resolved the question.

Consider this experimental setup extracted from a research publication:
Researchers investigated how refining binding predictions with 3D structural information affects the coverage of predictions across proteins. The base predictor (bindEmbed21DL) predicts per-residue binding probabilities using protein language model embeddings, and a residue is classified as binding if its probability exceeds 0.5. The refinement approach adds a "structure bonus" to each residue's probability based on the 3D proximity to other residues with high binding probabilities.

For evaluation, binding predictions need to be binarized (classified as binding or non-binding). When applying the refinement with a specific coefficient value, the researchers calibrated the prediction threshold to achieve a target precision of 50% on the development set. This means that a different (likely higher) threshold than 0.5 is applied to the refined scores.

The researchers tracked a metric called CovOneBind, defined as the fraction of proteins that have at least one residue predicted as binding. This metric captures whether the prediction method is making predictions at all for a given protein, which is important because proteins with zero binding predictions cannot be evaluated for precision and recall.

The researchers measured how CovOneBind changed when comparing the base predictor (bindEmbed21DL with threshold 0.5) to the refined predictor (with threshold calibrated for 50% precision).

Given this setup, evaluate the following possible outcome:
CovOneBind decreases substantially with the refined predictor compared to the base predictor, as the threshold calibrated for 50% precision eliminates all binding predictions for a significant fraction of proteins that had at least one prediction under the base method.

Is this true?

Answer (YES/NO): YES